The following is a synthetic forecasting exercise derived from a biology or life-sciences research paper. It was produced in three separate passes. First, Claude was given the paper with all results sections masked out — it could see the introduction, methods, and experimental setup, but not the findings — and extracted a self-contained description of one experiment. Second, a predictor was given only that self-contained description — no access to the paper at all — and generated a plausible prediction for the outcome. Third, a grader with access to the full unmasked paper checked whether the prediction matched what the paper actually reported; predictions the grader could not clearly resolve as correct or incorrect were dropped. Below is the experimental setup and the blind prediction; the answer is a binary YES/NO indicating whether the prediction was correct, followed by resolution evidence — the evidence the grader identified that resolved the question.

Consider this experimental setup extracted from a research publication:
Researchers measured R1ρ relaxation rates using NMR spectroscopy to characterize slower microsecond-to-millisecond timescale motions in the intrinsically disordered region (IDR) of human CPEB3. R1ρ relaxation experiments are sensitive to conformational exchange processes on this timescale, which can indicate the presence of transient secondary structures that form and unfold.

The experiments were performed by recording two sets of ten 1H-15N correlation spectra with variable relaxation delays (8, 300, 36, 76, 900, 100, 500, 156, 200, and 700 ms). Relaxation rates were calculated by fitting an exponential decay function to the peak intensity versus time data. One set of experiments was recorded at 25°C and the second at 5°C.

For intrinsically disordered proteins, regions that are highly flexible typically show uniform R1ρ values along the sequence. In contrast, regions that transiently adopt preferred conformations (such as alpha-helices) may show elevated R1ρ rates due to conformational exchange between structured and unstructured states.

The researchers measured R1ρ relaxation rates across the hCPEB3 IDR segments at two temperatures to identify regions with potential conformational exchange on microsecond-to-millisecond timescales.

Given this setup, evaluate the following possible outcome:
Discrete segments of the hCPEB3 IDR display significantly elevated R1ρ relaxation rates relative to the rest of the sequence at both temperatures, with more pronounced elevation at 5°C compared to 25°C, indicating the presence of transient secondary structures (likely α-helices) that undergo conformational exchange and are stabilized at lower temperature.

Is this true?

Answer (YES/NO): YES